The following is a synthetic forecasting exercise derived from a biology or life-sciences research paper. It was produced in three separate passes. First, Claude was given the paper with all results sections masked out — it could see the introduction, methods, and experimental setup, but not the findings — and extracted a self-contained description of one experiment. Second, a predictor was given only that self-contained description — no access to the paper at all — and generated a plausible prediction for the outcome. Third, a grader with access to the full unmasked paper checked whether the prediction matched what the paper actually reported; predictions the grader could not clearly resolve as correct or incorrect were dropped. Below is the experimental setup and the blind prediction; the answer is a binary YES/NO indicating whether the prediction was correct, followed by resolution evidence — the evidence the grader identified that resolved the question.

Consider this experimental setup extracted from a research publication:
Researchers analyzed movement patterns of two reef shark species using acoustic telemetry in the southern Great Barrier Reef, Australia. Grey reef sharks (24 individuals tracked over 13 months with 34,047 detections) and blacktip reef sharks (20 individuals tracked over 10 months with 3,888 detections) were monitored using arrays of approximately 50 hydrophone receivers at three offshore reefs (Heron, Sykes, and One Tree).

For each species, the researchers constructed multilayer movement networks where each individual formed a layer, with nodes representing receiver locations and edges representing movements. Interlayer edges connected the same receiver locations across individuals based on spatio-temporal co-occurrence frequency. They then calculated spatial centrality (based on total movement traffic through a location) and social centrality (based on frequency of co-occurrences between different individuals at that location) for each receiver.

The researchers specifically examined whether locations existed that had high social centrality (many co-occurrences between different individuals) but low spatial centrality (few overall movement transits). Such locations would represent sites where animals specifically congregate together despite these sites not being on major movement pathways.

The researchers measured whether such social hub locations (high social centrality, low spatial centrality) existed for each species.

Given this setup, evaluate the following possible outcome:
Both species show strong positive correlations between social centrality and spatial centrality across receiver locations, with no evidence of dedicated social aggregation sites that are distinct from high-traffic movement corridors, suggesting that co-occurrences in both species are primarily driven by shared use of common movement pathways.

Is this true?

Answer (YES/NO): NO